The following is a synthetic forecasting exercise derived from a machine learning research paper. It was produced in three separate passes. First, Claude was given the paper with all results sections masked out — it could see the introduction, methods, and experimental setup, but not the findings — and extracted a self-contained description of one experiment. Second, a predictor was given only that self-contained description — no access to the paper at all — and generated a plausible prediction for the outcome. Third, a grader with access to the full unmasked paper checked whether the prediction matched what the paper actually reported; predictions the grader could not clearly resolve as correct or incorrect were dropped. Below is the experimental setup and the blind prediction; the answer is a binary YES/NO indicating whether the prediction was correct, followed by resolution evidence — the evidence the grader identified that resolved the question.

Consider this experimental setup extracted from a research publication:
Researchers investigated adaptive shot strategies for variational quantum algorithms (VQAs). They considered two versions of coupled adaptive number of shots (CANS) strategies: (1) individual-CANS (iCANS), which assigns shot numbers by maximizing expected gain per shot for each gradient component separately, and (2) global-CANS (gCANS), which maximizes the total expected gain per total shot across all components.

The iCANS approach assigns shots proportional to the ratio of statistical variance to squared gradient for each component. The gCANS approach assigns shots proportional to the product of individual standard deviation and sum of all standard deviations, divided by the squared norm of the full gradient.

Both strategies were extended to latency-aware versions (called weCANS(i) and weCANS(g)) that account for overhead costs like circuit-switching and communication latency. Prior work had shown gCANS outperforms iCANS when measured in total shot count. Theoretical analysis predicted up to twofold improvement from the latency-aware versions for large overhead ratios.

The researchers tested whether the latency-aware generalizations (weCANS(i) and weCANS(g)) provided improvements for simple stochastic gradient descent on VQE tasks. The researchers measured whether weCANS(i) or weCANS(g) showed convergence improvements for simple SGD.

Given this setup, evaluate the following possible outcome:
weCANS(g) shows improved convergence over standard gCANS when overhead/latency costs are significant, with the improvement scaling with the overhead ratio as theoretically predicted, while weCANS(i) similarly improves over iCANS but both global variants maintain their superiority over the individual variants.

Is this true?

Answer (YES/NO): NO